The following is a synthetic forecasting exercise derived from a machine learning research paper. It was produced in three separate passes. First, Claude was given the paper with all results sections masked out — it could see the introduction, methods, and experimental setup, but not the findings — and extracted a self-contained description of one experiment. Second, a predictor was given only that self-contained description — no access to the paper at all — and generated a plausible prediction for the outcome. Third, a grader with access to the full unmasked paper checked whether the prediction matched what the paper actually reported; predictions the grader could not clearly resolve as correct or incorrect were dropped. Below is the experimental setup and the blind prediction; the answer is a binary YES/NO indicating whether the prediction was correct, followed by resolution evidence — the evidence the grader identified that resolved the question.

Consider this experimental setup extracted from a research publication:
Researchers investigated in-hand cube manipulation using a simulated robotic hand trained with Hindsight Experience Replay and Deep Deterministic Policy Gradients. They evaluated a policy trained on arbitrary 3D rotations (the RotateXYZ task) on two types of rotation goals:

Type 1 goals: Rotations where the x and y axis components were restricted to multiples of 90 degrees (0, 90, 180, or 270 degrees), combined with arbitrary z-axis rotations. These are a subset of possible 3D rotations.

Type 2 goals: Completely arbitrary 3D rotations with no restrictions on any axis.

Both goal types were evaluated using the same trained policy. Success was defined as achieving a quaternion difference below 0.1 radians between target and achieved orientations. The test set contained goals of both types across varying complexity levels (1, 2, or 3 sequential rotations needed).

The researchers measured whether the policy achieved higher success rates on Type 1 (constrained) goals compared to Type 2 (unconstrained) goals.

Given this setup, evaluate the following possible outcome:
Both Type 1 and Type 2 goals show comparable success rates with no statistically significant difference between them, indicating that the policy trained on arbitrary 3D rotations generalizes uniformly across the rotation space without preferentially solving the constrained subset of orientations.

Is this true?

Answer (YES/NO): NO